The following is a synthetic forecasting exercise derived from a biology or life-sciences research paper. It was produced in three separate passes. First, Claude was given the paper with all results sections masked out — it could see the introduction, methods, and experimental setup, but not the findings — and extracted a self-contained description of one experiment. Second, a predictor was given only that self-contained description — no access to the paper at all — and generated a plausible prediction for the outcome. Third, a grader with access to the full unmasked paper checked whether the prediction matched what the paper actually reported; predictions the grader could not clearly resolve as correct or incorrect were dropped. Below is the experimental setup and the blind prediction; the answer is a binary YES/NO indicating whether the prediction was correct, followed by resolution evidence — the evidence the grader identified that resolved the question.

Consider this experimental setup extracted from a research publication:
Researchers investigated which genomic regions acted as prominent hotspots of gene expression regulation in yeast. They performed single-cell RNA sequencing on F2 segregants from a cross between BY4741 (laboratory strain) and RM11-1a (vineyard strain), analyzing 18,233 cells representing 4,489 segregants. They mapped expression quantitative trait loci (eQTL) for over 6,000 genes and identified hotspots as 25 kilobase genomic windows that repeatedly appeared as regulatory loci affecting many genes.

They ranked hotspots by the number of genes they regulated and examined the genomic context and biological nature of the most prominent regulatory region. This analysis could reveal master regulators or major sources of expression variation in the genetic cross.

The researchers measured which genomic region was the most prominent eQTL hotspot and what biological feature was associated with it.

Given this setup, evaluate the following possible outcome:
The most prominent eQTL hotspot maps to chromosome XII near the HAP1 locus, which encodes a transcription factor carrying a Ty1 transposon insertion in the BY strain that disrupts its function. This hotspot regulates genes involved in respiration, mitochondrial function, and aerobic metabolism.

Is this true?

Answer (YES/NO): NO